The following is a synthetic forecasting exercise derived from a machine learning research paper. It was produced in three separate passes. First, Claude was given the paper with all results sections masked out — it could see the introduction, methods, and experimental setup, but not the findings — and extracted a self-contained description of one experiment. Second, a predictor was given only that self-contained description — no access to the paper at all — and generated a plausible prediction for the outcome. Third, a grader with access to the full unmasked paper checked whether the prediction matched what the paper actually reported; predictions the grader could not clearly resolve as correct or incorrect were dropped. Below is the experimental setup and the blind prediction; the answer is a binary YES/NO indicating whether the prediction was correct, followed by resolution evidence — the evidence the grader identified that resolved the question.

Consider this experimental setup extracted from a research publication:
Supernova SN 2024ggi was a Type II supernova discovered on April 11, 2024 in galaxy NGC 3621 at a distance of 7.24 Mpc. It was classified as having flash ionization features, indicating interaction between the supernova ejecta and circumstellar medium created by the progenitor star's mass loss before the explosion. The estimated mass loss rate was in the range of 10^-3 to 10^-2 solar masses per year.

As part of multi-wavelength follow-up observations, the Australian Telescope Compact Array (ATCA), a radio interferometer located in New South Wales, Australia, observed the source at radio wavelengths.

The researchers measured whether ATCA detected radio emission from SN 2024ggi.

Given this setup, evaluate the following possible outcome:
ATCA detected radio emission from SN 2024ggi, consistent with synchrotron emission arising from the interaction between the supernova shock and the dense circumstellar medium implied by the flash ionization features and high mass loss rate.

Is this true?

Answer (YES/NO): YES